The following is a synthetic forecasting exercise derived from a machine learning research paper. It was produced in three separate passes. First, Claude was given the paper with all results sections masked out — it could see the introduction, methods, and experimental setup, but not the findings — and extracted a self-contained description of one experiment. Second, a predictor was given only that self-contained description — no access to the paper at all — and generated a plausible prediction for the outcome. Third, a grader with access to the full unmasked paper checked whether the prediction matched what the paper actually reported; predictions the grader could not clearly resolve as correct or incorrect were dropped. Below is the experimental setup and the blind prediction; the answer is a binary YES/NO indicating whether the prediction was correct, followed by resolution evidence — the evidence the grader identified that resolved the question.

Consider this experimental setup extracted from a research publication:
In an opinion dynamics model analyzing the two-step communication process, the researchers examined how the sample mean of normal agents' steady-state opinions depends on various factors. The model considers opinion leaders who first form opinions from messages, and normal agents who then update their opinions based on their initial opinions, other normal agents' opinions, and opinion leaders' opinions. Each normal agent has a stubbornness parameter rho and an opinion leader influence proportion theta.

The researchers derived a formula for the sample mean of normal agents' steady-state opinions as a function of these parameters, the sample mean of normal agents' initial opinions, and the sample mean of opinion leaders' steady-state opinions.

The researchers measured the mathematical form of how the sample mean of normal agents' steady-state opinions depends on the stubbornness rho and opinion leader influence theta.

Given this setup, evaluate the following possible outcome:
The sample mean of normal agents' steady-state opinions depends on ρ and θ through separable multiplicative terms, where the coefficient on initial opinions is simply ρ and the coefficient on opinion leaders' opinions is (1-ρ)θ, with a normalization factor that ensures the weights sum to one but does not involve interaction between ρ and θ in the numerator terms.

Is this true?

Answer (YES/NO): NO